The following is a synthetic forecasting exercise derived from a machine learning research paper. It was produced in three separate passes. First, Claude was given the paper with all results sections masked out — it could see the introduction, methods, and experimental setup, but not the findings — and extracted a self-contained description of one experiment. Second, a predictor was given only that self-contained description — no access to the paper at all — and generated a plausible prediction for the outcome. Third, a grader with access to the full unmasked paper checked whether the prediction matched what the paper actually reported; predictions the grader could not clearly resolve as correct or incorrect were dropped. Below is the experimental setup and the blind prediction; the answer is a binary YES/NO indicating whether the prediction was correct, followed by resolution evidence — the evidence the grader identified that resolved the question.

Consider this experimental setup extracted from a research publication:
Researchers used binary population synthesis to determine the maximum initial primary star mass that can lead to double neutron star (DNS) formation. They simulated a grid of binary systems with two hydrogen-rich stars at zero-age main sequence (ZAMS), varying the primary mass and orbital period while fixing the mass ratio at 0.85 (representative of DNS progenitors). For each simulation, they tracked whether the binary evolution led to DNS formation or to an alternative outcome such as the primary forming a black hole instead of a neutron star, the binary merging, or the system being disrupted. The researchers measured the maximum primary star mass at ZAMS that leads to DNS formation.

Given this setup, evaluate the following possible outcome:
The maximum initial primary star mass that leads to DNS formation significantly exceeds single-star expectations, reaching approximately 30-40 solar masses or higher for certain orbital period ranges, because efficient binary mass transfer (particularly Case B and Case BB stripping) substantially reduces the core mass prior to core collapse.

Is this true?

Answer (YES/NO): NO